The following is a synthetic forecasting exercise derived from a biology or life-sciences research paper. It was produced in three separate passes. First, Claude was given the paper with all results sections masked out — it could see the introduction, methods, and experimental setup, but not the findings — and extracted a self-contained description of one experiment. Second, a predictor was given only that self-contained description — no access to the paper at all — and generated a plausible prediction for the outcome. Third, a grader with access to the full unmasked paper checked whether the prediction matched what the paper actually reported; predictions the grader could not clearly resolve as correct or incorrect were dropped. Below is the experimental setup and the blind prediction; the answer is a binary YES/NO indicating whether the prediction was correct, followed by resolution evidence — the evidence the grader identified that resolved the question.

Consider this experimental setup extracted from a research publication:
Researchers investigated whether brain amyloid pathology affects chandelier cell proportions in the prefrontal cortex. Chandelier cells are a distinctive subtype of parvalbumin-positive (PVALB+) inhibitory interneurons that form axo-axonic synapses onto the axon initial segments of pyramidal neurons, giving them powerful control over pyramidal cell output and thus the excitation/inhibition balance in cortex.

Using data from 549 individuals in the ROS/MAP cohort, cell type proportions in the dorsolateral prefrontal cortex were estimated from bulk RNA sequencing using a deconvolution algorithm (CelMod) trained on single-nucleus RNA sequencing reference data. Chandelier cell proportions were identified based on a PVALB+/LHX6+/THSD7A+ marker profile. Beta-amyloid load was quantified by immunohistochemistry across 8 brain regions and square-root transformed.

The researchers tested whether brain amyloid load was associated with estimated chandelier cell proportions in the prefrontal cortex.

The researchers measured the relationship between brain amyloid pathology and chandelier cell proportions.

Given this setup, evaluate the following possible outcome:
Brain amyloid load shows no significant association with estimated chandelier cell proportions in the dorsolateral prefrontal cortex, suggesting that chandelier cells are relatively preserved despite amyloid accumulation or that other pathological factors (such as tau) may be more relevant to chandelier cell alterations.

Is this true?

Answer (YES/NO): NO